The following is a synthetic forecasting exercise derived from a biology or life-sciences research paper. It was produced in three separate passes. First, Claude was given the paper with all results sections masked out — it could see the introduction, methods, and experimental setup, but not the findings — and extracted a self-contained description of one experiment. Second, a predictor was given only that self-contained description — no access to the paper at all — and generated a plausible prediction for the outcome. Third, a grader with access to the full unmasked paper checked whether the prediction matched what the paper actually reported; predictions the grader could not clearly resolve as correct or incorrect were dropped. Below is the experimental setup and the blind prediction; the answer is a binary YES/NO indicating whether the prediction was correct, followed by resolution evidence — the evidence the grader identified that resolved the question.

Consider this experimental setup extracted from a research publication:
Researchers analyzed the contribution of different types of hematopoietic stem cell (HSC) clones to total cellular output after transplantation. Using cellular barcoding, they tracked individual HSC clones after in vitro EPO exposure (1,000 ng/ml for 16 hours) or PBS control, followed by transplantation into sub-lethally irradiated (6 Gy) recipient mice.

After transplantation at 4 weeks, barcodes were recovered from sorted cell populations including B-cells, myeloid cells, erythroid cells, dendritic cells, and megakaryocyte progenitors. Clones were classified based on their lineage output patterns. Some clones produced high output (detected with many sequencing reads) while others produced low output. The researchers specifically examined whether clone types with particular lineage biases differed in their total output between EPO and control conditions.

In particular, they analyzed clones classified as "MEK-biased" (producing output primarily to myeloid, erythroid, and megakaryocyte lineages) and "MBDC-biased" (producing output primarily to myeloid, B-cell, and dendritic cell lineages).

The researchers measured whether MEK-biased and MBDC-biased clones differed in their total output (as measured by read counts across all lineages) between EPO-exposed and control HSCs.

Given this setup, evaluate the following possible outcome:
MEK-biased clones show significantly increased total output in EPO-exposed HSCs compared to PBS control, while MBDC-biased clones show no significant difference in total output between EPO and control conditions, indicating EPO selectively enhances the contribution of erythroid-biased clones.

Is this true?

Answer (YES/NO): NO